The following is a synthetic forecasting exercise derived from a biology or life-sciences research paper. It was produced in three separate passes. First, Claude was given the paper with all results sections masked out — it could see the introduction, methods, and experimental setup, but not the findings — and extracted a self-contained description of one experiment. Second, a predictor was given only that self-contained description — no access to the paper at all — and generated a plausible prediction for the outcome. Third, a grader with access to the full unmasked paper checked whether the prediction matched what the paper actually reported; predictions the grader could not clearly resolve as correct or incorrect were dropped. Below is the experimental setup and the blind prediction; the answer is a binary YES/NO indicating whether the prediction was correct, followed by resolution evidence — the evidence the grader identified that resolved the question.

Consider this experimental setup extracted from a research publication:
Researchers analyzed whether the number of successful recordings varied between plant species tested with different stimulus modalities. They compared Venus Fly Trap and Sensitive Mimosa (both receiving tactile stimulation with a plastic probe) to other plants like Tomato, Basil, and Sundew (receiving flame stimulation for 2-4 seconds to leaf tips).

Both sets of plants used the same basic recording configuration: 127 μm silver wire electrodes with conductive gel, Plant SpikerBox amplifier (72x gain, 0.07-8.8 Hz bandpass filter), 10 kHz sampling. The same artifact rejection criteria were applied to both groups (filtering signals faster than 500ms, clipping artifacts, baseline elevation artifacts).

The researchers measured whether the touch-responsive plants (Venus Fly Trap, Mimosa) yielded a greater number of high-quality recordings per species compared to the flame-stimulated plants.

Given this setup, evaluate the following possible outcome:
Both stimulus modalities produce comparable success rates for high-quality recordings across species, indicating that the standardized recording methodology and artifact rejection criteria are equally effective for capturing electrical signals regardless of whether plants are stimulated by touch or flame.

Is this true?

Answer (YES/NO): NO